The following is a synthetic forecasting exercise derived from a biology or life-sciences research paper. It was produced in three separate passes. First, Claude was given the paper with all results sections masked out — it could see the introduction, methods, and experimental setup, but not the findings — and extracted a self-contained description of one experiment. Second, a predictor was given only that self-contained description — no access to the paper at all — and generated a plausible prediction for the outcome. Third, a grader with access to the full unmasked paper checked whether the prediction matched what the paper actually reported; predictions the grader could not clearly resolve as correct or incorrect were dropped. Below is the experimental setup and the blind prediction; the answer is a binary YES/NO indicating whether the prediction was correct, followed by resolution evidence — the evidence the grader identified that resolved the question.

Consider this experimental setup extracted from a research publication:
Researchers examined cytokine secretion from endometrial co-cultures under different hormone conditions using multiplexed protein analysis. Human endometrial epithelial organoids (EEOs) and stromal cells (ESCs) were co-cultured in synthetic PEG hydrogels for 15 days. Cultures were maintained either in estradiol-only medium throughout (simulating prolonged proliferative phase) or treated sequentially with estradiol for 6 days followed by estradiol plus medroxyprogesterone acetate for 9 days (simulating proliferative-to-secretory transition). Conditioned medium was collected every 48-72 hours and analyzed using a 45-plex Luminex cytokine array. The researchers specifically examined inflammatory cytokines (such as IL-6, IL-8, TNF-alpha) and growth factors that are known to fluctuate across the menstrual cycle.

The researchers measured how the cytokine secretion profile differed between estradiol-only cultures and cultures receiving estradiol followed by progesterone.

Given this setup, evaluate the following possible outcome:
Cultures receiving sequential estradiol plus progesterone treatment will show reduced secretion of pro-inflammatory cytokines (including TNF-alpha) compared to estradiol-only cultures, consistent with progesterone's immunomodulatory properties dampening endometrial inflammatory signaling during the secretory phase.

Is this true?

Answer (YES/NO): YES